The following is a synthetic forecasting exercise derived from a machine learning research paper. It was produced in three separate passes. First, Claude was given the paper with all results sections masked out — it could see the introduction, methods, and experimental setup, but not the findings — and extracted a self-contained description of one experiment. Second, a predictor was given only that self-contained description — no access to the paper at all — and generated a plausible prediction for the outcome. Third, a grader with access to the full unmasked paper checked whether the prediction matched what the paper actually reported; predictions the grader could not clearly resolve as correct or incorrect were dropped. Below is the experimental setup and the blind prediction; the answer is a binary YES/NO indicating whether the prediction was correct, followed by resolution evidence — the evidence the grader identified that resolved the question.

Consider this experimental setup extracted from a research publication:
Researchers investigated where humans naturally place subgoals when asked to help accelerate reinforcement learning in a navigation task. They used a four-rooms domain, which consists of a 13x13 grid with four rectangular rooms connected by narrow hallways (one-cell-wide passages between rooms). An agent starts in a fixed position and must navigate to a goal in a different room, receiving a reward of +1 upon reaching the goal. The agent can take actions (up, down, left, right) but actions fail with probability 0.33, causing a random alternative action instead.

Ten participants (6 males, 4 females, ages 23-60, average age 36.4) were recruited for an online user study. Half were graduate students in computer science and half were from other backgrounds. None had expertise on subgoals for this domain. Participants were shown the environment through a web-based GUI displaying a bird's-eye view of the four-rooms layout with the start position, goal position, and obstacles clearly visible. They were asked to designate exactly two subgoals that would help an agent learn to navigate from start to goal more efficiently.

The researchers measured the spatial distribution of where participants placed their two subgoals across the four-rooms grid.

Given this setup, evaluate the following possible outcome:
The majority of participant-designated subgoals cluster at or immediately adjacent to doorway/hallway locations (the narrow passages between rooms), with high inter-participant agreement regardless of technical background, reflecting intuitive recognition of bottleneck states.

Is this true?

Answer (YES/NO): NO